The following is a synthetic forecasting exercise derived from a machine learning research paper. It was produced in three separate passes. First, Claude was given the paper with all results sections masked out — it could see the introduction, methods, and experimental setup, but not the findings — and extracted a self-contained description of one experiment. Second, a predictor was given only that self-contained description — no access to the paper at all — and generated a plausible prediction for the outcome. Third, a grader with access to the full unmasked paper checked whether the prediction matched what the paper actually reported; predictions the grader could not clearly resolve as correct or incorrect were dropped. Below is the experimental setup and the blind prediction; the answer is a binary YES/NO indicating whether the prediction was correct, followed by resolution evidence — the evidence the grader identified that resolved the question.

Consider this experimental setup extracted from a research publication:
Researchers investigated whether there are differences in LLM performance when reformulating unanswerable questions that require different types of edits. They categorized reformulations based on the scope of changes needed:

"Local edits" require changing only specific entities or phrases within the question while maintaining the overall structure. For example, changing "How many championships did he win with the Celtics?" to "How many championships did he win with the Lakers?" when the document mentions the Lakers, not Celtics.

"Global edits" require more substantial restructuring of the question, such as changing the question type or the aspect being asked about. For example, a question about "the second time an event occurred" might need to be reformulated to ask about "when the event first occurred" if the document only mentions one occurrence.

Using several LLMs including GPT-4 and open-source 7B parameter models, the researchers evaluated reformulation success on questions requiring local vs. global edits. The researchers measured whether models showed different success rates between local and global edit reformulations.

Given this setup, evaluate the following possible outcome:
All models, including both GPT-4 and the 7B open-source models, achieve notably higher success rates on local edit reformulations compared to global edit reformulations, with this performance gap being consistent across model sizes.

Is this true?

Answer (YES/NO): NO